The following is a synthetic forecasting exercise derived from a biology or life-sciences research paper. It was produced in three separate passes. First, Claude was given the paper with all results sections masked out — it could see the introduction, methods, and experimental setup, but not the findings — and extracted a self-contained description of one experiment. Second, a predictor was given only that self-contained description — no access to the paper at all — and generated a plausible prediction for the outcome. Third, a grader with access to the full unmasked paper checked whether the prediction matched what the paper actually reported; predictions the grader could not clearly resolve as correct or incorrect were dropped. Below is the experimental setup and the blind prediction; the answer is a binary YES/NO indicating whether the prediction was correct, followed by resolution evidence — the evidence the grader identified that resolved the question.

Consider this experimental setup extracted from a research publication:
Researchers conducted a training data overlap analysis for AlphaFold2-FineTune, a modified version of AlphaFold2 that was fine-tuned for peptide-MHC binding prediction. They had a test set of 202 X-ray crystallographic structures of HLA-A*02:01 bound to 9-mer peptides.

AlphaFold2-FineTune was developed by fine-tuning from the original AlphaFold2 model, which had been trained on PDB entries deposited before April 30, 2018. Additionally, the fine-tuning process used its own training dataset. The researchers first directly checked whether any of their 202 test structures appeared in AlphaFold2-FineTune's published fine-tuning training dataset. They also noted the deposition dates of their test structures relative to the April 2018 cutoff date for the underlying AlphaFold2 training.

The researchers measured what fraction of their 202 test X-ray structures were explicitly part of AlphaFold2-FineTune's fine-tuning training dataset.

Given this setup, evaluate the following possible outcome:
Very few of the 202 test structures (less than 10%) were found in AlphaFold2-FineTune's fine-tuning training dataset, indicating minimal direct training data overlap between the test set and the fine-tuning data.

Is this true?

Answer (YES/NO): YES